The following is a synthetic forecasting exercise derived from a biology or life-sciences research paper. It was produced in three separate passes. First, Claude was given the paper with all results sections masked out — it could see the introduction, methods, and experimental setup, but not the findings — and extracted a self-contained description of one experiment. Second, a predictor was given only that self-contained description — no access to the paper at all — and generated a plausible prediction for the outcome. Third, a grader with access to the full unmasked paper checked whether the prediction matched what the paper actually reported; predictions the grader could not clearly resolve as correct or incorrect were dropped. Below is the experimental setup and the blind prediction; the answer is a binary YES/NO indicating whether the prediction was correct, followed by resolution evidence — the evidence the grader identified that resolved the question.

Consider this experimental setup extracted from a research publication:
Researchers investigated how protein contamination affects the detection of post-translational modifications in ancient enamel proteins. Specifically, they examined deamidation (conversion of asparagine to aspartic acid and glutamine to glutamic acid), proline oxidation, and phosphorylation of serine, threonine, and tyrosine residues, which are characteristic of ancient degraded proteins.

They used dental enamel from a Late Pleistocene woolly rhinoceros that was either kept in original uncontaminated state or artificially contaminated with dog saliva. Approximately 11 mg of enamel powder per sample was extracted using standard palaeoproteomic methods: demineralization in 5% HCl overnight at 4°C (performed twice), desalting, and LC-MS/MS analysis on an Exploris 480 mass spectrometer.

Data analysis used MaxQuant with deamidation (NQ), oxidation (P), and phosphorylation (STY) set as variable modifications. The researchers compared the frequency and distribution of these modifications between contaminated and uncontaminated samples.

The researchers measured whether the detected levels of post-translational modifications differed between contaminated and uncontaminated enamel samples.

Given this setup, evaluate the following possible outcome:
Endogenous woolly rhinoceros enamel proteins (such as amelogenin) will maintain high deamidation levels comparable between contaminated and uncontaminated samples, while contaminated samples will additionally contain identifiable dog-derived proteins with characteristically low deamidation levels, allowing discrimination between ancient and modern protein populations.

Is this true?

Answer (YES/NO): NO